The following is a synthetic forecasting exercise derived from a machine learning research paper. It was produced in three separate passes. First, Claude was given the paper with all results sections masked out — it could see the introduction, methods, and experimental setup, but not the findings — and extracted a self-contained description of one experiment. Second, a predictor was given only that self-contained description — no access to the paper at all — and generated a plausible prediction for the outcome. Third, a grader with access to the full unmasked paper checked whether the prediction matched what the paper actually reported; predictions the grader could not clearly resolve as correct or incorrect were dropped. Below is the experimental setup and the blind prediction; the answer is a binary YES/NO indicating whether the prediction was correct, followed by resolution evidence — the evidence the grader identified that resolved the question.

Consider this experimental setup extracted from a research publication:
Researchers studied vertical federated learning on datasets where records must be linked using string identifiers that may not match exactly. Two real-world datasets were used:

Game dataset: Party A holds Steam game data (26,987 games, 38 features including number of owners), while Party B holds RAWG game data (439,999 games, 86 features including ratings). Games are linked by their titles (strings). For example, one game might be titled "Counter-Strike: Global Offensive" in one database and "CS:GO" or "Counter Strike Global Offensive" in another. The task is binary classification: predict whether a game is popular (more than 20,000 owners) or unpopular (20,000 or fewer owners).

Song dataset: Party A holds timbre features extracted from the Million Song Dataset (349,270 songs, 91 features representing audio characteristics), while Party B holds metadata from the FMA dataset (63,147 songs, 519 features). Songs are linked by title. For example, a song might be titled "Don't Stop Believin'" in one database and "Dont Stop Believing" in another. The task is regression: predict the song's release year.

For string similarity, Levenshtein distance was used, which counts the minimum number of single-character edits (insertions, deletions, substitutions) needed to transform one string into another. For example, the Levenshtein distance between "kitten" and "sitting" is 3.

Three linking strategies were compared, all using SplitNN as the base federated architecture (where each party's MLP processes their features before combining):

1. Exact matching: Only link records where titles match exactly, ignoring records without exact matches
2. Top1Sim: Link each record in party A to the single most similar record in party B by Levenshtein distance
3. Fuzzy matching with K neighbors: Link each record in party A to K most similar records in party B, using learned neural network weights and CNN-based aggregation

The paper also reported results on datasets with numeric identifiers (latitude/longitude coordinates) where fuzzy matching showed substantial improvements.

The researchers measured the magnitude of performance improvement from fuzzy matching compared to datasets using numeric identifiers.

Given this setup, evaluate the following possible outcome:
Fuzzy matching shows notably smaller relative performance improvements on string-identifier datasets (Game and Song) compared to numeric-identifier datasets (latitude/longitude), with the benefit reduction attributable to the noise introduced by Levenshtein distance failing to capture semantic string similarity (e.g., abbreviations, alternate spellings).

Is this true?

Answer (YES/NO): NO